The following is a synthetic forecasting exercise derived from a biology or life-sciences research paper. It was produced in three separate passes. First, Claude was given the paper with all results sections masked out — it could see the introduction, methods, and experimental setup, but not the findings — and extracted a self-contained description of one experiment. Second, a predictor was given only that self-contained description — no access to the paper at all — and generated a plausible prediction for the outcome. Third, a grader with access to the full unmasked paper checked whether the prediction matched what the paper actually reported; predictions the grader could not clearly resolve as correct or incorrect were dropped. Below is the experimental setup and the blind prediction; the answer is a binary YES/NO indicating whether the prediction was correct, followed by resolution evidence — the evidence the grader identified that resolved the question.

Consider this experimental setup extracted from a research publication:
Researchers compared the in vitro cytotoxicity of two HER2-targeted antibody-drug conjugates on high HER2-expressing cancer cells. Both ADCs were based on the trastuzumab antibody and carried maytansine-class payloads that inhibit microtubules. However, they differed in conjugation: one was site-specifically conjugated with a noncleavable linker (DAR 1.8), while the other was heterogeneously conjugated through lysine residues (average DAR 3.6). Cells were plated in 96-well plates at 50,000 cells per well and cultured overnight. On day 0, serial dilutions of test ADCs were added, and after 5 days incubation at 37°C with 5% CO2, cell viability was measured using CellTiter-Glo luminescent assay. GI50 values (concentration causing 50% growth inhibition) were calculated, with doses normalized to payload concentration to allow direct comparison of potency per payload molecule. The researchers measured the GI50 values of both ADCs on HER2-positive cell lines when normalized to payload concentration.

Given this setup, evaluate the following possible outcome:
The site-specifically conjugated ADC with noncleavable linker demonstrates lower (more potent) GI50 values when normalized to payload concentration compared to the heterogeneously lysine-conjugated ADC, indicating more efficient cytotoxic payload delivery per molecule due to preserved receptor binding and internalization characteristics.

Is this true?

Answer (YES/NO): NO